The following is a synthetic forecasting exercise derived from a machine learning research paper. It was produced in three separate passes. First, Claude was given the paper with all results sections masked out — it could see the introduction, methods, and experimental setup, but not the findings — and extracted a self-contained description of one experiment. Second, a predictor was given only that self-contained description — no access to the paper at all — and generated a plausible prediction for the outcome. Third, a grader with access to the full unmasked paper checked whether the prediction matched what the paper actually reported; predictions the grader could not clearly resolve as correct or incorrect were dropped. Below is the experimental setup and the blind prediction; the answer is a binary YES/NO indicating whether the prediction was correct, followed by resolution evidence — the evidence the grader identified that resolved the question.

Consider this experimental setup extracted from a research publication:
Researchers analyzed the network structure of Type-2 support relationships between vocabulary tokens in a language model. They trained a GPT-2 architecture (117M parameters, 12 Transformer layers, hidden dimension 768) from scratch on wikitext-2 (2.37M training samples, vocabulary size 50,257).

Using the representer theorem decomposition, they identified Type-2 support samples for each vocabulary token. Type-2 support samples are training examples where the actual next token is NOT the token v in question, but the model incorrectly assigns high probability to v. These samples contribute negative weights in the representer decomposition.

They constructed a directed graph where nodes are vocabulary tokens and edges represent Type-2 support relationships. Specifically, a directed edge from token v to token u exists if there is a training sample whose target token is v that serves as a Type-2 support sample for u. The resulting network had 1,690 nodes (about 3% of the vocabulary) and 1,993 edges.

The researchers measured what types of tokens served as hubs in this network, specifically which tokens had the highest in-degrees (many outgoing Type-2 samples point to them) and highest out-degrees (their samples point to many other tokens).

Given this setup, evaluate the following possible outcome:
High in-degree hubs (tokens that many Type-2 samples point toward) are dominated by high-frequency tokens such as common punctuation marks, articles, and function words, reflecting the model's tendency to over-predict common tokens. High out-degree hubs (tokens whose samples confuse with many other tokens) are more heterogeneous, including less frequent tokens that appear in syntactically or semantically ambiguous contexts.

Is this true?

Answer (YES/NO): NO